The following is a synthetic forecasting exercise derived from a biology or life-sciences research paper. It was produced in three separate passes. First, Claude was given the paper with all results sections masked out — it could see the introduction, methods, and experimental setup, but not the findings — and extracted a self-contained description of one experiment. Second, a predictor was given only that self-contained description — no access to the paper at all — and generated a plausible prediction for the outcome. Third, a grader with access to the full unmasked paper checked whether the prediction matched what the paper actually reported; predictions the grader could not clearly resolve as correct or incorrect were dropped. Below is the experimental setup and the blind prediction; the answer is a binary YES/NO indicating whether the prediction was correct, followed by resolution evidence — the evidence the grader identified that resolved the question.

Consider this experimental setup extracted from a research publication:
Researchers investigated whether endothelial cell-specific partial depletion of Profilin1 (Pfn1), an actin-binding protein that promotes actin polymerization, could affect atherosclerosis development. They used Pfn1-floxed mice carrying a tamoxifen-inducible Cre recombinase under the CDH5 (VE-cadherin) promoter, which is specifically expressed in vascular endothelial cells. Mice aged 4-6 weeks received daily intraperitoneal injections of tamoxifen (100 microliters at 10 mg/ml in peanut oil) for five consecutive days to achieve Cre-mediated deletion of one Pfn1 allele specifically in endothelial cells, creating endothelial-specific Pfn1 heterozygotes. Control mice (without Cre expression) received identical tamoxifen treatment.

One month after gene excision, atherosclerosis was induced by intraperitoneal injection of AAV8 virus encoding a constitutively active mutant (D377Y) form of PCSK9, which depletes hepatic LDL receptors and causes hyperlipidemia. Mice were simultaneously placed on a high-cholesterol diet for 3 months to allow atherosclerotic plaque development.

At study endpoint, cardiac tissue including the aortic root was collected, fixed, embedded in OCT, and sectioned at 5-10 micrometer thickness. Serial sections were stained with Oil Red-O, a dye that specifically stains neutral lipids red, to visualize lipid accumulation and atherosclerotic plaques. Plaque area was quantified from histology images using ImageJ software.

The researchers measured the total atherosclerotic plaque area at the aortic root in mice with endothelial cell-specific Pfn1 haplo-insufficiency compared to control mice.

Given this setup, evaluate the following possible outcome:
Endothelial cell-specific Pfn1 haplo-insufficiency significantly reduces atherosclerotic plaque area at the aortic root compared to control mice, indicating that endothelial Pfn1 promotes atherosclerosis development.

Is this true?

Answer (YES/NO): NO